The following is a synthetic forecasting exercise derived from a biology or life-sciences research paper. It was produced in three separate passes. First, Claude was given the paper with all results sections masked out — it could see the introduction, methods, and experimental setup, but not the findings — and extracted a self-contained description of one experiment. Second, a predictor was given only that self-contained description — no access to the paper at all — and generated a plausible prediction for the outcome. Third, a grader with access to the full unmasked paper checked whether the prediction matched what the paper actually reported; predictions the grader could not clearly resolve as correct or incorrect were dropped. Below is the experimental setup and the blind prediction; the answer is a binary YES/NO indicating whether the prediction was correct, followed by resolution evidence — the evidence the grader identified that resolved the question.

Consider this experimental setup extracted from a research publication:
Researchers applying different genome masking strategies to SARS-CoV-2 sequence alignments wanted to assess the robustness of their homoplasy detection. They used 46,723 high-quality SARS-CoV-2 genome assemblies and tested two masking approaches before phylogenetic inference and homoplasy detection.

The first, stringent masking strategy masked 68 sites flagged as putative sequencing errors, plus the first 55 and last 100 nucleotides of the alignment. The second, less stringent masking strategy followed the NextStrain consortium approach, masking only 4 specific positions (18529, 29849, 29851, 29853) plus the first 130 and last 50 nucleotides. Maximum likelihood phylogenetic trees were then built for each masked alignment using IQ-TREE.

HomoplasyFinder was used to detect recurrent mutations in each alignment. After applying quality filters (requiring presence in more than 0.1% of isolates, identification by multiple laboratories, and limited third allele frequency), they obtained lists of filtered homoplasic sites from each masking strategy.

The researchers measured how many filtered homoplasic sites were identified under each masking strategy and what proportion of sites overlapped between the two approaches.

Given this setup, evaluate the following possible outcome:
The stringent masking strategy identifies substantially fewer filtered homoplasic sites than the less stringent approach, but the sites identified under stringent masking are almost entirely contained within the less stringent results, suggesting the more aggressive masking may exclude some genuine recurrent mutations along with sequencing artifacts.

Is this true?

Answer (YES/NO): NO